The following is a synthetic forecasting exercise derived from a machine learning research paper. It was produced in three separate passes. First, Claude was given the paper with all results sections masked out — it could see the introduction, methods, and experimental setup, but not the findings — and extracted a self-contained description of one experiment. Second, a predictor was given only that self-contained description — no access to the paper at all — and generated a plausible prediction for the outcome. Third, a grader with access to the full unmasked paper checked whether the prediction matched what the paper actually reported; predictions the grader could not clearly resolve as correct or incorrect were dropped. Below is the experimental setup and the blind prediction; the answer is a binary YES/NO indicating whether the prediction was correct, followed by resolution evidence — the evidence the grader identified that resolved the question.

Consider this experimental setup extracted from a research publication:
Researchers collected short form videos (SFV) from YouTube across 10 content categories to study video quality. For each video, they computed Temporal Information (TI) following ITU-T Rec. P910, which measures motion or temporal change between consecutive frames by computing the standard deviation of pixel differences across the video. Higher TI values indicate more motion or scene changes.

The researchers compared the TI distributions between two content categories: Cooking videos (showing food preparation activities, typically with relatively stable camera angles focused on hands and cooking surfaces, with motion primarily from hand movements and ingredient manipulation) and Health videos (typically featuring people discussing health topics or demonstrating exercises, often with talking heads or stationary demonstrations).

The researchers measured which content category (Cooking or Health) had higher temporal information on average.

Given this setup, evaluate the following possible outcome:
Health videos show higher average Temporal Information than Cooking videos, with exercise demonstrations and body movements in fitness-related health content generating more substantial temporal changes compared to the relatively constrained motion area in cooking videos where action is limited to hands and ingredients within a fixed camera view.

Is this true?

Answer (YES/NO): NO